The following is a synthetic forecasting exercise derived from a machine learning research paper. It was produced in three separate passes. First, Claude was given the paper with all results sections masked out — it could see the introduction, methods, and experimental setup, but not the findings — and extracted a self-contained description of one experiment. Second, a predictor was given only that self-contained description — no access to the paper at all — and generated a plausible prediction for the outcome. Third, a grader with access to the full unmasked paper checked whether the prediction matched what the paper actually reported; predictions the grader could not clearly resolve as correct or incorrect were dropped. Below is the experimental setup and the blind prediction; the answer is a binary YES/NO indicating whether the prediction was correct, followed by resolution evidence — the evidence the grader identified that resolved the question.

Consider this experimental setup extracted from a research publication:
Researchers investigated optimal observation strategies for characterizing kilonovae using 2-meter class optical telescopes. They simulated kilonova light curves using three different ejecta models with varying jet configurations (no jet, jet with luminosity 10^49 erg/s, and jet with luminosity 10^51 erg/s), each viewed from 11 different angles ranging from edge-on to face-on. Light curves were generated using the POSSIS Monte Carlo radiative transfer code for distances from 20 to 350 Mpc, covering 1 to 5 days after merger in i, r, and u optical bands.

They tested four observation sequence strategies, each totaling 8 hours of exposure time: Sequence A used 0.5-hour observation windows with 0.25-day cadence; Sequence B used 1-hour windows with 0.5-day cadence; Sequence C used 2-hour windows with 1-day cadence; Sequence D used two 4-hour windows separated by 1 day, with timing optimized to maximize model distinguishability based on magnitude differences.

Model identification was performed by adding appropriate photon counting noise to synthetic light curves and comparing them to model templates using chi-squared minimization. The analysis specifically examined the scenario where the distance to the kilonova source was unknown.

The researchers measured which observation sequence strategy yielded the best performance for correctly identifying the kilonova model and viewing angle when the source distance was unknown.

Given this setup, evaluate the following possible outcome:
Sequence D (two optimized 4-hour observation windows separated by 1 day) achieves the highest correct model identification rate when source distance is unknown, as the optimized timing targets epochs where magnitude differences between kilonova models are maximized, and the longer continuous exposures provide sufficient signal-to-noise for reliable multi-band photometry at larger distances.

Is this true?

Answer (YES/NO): NO